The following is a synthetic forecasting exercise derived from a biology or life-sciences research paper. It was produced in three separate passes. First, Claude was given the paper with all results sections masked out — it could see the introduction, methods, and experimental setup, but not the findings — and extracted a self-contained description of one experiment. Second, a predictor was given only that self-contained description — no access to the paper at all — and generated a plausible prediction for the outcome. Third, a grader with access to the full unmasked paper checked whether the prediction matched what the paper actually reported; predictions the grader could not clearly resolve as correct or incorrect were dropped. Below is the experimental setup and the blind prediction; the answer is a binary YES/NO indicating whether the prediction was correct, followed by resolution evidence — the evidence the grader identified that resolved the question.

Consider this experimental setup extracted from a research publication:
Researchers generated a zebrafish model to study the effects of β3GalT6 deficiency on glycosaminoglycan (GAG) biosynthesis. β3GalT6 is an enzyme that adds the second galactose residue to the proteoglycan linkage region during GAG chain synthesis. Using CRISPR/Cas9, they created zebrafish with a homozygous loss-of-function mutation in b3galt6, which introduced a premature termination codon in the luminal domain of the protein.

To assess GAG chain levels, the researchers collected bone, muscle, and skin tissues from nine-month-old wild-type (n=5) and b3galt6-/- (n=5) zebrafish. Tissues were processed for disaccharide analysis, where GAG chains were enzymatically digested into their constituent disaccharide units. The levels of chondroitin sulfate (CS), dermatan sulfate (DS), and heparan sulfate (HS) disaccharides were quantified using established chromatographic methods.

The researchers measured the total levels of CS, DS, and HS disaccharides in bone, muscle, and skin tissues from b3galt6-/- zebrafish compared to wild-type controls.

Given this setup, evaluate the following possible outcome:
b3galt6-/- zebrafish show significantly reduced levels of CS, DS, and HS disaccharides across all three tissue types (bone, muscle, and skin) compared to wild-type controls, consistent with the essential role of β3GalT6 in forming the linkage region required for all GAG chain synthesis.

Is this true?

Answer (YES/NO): NO